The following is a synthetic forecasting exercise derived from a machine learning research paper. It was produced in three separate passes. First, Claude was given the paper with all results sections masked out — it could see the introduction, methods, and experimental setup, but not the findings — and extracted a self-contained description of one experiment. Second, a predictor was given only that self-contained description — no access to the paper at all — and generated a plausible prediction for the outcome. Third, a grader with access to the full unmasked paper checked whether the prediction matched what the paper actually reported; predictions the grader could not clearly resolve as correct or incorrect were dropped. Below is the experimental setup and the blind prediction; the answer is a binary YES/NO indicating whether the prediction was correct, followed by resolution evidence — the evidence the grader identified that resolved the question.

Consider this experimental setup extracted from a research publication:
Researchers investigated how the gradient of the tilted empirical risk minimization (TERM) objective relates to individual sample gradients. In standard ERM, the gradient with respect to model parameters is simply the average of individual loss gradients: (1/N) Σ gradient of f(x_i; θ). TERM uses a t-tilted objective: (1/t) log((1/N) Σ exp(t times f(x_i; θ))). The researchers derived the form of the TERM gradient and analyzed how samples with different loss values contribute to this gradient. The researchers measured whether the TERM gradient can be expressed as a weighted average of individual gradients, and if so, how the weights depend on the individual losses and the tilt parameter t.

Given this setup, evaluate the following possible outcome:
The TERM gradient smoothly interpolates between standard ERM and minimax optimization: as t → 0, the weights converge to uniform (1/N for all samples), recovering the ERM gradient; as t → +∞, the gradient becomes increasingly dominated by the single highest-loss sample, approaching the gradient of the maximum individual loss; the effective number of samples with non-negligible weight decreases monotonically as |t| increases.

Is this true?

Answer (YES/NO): NO